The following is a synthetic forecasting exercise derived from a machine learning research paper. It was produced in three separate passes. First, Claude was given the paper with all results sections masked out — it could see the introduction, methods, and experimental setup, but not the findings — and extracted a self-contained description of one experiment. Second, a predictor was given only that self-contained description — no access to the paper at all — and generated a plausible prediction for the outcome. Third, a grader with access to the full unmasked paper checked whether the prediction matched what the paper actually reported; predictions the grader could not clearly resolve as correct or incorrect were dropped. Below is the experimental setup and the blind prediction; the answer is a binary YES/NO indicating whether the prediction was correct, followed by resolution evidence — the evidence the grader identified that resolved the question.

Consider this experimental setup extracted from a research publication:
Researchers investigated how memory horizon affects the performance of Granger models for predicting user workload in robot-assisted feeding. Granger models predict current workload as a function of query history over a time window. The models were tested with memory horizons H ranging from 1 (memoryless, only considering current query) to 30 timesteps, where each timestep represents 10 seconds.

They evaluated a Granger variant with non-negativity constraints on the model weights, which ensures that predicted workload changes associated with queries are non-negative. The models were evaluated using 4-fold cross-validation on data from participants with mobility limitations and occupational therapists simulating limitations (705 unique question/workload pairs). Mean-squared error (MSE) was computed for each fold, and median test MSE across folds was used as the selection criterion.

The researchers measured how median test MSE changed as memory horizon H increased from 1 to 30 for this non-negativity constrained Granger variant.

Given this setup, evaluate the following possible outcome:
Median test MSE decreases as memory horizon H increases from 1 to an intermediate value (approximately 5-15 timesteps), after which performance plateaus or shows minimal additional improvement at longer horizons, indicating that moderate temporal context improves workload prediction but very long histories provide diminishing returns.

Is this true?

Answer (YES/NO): NO